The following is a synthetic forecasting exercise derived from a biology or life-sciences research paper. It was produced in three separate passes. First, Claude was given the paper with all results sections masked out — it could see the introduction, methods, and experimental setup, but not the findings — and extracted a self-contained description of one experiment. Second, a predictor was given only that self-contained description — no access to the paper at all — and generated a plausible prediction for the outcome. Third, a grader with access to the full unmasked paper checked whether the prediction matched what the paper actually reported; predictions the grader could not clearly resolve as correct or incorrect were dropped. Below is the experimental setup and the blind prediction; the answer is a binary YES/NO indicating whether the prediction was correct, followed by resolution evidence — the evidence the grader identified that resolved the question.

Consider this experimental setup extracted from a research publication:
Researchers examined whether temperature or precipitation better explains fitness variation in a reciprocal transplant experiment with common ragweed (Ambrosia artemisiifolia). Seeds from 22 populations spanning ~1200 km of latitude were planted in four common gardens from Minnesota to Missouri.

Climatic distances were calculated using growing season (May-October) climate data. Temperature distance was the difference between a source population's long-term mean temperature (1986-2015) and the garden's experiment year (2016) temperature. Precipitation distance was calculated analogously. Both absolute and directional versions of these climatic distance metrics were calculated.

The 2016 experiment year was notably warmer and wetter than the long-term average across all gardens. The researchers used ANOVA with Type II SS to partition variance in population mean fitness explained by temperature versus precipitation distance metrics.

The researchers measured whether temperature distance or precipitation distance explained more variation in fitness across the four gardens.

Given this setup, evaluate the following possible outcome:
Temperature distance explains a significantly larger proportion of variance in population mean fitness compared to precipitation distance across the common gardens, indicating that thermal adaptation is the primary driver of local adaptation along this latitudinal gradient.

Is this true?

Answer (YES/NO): YES